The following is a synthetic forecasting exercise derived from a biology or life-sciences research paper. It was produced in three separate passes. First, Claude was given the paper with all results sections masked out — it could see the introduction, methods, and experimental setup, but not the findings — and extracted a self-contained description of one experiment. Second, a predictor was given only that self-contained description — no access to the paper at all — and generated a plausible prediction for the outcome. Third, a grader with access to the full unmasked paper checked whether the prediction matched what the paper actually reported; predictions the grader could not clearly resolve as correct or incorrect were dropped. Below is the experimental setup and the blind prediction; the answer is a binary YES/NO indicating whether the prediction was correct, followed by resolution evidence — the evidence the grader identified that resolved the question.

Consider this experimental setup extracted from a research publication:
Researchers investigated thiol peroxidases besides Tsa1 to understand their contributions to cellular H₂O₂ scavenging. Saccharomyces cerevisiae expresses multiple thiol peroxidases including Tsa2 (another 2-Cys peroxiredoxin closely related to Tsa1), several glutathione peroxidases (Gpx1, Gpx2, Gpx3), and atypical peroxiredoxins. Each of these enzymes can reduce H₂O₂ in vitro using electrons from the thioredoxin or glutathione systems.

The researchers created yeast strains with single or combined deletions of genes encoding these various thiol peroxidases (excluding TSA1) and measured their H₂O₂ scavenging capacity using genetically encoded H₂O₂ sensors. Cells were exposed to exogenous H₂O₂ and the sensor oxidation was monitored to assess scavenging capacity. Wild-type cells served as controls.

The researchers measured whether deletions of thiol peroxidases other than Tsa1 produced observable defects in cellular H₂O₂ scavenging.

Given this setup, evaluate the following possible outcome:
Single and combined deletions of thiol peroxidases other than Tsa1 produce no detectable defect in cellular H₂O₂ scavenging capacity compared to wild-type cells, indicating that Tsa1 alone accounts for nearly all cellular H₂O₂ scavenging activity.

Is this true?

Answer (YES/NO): YES